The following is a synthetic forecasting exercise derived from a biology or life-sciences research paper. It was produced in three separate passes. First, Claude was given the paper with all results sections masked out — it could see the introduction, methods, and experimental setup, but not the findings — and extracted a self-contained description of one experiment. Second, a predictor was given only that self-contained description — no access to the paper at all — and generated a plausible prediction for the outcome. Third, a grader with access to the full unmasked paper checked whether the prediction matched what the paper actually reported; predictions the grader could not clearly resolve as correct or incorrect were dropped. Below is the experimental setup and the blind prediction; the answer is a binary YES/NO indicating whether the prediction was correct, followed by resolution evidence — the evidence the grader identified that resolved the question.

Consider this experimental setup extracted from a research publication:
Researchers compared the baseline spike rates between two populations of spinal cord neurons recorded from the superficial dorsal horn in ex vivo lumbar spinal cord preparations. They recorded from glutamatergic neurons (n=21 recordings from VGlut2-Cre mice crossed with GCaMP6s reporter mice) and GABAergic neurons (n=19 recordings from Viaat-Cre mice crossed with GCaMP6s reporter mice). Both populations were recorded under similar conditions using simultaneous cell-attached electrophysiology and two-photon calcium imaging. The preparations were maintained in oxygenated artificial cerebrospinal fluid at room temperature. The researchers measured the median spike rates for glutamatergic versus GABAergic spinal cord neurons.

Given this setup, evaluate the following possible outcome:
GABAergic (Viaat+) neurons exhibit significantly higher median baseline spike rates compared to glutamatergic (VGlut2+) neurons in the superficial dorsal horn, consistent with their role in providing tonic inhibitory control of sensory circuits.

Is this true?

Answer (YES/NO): NO